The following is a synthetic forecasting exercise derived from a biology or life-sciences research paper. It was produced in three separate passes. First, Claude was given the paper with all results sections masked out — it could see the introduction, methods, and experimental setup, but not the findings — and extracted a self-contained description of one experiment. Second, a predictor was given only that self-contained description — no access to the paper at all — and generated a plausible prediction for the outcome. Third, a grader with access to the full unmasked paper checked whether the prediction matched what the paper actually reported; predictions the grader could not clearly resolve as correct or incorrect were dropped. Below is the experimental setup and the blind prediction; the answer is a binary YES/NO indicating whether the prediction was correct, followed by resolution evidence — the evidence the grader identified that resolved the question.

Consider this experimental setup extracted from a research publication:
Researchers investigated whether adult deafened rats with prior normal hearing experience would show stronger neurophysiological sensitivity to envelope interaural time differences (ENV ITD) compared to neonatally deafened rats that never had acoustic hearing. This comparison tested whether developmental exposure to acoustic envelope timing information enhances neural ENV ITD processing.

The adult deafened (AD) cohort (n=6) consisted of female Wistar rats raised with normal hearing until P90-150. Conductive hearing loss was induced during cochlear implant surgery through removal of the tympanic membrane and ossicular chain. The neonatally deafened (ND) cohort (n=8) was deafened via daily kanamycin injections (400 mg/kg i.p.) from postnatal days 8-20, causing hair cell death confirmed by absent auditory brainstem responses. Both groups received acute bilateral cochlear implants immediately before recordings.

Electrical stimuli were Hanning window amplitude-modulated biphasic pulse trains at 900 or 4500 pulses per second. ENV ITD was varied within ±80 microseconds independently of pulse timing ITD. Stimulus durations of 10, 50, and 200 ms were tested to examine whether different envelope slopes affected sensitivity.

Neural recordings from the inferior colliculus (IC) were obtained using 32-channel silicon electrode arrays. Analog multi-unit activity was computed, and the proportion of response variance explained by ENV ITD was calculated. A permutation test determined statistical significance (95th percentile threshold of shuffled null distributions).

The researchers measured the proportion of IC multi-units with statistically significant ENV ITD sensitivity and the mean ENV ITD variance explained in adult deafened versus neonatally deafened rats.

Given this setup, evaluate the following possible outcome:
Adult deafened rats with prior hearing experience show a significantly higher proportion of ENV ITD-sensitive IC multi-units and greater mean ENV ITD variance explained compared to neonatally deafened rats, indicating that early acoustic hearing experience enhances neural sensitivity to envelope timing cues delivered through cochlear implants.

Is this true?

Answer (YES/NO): NO